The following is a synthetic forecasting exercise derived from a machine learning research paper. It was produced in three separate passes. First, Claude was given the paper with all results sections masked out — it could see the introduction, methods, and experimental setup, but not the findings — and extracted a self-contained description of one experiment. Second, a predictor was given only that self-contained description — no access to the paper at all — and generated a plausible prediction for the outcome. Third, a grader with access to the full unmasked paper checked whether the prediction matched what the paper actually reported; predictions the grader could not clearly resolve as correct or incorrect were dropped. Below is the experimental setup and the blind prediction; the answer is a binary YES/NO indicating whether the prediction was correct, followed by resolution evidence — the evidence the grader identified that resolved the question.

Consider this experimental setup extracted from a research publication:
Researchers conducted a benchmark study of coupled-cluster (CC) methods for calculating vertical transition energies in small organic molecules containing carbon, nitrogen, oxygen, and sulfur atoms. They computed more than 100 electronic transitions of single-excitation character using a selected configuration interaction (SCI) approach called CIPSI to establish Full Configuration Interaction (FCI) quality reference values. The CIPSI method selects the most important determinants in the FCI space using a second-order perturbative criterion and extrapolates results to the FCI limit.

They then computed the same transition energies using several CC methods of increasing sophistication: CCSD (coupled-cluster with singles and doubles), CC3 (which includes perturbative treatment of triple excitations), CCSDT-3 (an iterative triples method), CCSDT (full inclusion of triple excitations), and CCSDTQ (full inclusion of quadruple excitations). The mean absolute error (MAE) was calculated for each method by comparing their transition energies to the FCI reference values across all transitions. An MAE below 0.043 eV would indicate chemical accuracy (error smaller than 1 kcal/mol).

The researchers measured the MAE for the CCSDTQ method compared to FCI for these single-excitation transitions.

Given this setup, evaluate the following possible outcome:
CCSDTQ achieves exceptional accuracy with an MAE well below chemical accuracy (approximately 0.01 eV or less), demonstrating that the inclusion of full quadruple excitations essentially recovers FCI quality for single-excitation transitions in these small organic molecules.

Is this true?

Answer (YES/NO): YES